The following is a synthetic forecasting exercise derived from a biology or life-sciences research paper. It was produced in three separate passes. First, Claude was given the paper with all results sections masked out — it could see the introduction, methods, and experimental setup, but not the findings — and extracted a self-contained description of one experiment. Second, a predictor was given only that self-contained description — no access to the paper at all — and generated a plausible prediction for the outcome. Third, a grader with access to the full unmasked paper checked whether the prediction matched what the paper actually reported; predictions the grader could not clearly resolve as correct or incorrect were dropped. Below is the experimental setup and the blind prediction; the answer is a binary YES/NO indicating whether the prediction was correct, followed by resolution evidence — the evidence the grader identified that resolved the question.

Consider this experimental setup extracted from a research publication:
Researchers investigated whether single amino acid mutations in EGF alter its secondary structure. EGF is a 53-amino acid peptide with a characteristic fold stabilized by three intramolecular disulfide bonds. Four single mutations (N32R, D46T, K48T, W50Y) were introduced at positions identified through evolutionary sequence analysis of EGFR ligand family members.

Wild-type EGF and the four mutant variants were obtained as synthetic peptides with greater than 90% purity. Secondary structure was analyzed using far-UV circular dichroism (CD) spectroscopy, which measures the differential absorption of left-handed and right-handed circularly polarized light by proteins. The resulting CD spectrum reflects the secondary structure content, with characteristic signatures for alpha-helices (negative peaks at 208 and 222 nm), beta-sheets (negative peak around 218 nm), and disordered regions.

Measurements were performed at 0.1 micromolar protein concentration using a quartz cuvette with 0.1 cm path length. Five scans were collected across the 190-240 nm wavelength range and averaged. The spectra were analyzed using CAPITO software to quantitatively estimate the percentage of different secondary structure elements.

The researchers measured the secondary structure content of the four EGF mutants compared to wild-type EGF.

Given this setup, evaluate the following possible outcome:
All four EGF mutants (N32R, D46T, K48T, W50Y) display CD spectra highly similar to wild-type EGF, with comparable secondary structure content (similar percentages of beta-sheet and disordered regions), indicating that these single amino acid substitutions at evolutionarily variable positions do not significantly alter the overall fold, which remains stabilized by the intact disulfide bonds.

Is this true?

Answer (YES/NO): NO